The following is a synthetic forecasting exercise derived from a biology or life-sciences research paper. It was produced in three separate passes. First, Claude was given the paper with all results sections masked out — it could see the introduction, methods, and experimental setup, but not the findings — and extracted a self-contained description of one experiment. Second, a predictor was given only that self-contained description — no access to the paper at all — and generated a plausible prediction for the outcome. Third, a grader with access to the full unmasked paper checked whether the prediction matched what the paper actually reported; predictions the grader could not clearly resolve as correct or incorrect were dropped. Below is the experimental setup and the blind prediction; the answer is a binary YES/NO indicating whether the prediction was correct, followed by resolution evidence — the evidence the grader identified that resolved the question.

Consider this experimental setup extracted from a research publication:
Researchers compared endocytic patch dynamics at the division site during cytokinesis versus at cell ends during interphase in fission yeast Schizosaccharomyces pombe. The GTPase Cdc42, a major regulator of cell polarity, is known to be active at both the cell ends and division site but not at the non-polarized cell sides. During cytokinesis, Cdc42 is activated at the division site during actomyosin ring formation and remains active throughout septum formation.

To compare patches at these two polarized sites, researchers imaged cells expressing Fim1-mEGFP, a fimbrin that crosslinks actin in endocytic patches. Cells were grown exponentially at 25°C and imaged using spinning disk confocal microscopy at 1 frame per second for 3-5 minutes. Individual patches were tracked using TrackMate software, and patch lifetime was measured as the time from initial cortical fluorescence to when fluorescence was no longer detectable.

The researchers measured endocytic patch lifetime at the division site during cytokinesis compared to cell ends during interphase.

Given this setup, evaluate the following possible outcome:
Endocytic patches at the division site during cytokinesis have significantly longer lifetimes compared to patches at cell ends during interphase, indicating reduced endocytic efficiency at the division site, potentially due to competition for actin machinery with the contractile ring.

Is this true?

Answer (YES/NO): NO